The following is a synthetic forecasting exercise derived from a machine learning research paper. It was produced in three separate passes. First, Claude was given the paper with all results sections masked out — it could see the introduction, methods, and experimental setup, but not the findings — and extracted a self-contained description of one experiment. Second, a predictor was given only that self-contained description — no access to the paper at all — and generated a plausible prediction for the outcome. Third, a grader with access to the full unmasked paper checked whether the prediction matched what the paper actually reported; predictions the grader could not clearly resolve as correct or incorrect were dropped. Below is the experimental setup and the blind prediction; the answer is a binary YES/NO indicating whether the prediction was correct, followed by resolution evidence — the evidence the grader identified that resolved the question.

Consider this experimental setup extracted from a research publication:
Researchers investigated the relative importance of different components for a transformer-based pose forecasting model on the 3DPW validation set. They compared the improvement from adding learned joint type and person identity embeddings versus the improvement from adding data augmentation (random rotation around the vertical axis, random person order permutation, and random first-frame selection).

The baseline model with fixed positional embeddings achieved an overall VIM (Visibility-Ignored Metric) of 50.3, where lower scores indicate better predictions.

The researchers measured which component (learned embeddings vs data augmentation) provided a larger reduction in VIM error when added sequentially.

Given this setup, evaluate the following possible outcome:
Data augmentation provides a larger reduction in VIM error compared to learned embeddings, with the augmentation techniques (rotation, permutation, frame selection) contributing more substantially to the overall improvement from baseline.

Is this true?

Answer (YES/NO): YES